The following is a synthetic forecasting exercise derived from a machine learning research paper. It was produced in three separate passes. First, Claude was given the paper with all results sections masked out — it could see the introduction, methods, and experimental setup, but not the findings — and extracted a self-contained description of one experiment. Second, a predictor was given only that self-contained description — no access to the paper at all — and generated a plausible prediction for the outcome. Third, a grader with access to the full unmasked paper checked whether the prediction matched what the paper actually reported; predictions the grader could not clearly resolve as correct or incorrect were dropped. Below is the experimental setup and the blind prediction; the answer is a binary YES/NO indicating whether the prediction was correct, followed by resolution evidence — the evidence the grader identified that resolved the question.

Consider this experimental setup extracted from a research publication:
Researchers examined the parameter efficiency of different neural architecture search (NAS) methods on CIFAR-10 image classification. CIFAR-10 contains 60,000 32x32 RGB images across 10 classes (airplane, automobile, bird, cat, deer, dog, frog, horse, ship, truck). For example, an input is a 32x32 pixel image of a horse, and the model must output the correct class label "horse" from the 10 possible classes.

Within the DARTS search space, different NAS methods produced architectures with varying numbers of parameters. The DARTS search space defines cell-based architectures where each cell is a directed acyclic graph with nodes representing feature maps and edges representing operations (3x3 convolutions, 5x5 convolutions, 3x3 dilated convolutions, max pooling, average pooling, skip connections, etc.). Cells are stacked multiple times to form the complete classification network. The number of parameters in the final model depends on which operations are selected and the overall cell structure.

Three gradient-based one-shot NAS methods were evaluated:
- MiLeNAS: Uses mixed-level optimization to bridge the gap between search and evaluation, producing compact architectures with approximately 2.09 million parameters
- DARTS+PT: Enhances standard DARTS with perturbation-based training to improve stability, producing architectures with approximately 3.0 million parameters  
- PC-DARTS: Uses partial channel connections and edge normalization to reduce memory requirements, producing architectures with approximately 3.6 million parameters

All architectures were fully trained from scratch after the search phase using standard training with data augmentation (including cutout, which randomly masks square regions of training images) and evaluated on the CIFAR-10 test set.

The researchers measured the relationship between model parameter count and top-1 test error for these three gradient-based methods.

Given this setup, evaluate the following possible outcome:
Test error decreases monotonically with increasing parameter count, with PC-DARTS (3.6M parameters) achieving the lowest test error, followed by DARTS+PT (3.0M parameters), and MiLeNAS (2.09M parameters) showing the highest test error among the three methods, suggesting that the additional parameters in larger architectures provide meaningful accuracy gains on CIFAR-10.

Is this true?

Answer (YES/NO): YES